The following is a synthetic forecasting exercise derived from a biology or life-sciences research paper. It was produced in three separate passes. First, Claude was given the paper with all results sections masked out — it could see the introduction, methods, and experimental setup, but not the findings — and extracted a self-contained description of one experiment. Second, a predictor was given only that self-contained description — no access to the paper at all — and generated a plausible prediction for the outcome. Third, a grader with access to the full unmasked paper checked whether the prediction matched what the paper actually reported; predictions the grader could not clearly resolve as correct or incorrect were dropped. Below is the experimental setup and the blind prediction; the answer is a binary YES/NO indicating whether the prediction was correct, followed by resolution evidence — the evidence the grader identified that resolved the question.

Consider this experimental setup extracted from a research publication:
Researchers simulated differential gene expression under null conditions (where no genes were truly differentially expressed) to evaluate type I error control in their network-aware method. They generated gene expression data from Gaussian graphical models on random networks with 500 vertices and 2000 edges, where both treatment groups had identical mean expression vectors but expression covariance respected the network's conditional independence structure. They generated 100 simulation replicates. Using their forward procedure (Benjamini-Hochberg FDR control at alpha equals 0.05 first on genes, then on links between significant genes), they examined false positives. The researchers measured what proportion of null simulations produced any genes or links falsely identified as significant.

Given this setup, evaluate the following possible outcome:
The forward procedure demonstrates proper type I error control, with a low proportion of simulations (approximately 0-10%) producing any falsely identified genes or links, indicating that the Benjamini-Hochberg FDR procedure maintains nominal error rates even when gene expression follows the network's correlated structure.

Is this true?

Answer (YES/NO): YES